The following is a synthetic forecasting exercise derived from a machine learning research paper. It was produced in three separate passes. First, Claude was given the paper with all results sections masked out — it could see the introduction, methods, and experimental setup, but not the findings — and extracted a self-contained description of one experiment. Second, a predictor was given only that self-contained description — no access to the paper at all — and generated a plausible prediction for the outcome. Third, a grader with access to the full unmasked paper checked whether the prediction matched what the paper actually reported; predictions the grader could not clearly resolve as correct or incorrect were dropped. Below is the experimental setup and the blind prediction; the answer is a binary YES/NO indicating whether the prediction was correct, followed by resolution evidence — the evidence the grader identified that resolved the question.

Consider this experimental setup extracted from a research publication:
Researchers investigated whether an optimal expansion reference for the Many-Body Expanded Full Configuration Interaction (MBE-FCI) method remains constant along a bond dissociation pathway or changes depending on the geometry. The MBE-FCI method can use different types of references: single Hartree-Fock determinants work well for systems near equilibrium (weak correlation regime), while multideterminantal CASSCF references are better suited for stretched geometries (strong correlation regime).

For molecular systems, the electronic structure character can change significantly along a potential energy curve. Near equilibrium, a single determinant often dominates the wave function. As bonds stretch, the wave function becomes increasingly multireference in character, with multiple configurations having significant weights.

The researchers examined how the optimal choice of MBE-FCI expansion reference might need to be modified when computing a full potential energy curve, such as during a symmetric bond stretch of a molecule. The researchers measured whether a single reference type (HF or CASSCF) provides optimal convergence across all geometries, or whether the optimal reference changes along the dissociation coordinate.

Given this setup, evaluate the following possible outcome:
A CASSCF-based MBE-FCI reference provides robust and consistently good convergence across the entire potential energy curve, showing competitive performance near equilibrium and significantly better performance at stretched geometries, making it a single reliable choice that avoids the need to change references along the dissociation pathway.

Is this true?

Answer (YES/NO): YES